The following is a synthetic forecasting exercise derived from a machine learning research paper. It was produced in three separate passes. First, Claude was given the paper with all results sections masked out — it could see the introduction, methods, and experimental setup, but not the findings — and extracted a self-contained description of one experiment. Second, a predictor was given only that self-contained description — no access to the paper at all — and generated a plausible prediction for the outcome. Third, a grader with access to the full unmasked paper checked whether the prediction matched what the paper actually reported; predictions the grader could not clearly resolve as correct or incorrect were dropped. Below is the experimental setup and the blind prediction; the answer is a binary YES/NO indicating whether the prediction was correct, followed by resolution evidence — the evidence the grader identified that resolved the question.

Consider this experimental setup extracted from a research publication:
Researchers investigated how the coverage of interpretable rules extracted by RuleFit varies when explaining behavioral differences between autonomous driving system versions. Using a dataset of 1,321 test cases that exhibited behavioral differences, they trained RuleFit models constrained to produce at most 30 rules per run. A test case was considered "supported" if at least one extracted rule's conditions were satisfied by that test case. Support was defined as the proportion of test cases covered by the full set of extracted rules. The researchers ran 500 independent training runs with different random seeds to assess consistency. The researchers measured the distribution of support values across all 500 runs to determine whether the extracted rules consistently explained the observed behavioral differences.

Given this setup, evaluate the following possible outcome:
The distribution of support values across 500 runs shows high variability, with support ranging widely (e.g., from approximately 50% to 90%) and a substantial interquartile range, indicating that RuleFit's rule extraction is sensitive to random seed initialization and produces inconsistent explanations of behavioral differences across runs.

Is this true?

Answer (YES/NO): NO